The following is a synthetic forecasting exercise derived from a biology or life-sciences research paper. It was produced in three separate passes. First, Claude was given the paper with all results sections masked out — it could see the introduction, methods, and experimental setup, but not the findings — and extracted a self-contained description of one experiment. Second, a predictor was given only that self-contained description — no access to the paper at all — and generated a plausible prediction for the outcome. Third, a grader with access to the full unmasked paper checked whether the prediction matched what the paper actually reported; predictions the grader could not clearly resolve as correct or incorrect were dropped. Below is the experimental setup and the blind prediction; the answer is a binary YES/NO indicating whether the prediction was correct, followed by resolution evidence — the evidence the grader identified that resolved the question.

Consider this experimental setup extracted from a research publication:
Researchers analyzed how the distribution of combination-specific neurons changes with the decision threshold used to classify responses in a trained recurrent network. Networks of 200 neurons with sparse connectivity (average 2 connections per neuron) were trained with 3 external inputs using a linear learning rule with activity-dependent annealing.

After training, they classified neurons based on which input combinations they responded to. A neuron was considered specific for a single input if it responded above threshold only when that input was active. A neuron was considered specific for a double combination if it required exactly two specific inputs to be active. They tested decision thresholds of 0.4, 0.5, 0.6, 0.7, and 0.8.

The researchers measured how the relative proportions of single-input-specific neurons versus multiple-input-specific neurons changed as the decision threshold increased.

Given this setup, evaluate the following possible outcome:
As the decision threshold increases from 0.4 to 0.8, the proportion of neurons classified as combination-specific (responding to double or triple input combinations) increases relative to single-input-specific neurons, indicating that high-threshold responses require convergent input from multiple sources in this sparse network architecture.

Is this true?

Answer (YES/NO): YES